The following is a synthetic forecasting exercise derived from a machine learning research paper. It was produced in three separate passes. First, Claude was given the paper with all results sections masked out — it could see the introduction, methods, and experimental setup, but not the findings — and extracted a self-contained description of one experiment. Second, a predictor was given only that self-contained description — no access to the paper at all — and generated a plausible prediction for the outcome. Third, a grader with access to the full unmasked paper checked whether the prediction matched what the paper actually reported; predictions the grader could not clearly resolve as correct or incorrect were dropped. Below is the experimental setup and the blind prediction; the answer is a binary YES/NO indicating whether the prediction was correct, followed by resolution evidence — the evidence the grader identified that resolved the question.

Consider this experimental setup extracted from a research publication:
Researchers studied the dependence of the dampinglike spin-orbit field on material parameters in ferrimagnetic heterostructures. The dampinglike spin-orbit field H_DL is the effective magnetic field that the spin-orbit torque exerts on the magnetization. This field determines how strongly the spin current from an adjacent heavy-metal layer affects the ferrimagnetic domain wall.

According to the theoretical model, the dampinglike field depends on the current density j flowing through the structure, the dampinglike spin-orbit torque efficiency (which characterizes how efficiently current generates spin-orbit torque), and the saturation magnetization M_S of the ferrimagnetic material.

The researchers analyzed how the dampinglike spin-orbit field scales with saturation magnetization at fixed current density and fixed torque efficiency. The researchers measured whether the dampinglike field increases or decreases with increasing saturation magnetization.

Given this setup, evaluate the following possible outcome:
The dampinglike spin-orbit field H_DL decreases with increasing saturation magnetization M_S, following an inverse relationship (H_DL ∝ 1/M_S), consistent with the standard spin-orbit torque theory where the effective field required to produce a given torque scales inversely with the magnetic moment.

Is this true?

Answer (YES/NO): YES